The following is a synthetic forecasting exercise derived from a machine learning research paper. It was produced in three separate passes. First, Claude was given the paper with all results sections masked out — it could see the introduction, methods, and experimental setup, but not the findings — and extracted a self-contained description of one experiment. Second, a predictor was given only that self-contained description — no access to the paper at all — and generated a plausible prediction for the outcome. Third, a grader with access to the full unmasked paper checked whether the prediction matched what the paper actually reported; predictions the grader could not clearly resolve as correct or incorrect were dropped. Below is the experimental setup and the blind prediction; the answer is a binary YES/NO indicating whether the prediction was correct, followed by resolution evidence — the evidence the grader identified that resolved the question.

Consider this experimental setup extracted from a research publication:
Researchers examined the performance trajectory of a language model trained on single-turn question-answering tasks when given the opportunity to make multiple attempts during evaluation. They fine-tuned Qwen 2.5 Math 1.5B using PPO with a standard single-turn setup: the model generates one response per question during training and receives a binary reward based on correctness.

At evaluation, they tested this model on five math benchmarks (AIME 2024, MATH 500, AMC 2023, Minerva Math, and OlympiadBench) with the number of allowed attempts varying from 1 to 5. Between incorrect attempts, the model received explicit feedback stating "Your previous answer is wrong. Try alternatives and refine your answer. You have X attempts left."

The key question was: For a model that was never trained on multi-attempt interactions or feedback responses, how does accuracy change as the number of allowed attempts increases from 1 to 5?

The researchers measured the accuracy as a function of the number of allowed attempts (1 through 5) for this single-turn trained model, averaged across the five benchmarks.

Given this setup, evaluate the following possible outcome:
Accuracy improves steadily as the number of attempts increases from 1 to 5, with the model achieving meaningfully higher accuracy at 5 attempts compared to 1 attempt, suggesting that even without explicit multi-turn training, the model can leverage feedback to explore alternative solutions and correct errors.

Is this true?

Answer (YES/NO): NO